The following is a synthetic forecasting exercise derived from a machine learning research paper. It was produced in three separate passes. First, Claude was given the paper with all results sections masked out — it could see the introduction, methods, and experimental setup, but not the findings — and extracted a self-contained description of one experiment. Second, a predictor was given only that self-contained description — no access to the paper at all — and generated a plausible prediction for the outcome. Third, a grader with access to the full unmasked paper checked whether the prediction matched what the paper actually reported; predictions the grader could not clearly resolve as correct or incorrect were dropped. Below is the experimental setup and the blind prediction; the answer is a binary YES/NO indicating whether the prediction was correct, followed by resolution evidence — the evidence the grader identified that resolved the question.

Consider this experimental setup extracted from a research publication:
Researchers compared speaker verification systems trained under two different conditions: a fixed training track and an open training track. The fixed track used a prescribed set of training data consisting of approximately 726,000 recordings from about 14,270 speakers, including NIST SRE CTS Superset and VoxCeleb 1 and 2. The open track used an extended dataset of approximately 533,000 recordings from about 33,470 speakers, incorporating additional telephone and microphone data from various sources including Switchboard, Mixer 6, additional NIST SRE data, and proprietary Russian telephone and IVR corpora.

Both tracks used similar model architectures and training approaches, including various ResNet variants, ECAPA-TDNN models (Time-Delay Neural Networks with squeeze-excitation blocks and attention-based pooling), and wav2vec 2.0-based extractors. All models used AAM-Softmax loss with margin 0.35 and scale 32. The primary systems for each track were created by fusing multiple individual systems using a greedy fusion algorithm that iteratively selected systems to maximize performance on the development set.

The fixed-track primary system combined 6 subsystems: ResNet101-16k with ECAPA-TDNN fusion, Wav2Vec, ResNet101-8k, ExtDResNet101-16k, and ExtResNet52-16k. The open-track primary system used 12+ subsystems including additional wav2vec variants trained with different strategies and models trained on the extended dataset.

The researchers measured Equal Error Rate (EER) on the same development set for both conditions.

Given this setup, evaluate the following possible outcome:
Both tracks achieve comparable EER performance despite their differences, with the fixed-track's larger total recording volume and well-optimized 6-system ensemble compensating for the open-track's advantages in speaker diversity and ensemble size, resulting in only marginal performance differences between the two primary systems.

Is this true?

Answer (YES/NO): NO